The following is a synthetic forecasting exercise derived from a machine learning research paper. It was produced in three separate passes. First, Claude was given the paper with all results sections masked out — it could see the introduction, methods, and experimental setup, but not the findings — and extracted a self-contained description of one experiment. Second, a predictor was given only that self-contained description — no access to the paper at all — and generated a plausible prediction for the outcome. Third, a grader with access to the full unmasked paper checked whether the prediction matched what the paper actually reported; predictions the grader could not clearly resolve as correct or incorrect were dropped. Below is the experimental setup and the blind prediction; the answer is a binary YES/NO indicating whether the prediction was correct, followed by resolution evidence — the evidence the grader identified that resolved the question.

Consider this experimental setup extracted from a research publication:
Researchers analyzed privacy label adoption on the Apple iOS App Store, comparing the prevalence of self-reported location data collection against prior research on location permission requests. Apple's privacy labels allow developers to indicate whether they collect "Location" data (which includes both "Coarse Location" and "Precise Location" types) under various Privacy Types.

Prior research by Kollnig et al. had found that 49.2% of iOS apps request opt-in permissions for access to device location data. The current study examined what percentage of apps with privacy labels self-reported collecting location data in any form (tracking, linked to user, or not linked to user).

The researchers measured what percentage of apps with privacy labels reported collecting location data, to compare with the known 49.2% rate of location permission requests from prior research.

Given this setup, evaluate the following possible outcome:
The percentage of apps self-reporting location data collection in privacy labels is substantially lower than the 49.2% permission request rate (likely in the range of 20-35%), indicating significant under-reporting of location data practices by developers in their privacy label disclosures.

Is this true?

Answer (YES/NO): YES